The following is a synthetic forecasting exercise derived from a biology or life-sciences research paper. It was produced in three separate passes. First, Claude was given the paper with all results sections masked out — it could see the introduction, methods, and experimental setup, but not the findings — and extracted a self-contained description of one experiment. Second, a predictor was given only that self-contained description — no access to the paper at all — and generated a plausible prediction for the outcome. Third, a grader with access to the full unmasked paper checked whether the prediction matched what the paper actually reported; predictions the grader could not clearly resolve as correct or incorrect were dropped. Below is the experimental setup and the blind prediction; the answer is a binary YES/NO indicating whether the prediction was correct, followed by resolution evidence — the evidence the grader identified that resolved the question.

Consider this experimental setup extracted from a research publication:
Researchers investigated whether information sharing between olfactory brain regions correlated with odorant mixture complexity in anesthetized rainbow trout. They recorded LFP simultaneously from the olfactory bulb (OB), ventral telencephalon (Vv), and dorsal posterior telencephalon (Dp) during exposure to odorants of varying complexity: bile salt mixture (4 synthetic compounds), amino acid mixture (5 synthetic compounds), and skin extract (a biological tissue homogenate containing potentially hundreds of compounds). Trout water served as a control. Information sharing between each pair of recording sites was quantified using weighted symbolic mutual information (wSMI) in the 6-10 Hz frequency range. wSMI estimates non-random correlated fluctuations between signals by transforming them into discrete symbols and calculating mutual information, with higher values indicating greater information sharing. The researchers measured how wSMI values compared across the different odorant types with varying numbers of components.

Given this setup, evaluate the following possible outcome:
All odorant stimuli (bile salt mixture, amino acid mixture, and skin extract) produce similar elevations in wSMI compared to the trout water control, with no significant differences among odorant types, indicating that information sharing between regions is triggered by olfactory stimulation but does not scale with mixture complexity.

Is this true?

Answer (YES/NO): NO